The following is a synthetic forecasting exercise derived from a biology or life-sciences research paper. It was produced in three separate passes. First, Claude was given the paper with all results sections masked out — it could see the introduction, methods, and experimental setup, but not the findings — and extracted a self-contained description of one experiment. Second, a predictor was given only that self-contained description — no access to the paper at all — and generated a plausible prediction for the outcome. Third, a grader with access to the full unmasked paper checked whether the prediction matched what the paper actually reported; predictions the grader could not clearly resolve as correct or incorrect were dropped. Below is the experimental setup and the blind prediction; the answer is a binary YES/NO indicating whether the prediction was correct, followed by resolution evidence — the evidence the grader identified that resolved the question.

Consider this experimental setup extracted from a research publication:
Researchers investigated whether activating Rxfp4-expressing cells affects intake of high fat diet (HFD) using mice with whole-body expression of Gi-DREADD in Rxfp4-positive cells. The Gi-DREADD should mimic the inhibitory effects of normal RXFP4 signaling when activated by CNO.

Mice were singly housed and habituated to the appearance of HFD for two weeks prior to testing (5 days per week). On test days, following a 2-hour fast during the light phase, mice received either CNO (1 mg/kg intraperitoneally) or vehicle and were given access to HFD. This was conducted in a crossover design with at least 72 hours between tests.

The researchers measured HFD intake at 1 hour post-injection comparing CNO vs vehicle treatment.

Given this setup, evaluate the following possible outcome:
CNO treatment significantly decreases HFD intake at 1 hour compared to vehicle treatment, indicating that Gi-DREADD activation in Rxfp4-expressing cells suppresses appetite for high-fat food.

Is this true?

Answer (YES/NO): NO